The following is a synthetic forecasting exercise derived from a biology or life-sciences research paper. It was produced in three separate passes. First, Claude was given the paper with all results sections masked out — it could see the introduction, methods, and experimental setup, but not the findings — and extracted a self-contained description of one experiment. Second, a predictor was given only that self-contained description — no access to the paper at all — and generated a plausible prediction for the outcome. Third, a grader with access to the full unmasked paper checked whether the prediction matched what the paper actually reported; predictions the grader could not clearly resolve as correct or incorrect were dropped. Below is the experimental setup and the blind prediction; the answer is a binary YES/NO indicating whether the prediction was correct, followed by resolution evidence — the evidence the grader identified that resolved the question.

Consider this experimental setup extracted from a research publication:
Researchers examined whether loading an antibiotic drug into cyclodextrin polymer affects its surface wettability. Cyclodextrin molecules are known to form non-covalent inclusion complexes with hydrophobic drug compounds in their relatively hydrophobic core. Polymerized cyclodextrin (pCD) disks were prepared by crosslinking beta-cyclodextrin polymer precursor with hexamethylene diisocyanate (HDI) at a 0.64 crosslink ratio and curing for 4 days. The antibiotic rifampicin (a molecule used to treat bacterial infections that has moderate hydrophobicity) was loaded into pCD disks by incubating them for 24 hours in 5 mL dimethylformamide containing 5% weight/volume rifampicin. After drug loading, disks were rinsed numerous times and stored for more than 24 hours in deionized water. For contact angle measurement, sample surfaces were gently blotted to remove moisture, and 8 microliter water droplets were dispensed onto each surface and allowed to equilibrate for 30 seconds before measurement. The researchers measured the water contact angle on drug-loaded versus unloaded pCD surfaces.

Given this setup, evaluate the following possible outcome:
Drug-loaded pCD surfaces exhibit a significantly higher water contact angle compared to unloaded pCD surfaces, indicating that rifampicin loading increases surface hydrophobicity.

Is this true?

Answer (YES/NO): NO